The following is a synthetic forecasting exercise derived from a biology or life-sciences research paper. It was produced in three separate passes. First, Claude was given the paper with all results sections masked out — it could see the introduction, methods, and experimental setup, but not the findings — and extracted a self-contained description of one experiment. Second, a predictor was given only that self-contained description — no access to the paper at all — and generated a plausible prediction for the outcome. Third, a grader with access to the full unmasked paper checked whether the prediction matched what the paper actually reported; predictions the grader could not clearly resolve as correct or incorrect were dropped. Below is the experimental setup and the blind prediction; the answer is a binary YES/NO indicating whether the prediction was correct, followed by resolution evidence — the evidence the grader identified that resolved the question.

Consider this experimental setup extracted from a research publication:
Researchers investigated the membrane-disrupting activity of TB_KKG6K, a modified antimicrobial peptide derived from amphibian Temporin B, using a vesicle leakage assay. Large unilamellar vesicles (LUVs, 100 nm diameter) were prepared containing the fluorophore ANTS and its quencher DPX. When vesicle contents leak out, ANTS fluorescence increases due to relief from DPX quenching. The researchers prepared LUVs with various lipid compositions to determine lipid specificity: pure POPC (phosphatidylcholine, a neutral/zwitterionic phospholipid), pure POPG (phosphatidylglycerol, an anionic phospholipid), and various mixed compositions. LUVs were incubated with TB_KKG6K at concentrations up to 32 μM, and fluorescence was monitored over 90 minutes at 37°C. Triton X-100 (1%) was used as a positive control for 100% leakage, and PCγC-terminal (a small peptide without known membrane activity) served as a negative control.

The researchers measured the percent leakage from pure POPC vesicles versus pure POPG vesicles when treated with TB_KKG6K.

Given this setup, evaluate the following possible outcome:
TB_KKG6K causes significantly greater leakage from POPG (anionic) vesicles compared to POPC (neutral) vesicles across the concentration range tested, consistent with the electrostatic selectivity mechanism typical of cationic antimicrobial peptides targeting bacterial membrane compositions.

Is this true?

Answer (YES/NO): YES